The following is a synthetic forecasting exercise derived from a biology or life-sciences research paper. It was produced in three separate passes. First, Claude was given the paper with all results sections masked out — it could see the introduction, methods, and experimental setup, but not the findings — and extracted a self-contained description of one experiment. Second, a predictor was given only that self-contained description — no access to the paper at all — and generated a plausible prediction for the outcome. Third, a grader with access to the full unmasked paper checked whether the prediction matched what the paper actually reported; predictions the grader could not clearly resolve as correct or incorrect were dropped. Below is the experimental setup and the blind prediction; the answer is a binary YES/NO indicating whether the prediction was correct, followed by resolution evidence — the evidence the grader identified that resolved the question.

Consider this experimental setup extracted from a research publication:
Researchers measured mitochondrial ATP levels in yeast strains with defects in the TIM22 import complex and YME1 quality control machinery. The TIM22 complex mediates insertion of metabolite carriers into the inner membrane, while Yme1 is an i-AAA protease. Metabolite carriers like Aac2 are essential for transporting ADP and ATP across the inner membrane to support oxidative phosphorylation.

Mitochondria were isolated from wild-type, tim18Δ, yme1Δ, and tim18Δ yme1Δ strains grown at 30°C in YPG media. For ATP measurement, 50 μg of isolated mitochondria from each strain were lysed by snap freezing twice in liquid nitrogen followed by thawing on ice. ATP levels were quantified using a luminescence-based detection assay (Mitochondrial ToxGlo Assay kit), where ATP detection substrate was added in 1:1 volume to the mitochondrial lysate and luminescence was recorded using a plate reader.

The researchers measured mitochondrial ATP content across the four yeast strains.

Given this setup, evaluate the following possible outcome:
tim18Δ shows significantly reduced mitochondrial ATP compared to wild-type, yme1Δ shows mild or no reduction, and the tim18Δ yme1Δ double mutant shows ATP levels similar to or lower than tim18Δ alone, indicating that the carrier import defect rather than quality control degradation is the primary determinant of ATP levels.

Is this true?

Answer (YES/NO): NO